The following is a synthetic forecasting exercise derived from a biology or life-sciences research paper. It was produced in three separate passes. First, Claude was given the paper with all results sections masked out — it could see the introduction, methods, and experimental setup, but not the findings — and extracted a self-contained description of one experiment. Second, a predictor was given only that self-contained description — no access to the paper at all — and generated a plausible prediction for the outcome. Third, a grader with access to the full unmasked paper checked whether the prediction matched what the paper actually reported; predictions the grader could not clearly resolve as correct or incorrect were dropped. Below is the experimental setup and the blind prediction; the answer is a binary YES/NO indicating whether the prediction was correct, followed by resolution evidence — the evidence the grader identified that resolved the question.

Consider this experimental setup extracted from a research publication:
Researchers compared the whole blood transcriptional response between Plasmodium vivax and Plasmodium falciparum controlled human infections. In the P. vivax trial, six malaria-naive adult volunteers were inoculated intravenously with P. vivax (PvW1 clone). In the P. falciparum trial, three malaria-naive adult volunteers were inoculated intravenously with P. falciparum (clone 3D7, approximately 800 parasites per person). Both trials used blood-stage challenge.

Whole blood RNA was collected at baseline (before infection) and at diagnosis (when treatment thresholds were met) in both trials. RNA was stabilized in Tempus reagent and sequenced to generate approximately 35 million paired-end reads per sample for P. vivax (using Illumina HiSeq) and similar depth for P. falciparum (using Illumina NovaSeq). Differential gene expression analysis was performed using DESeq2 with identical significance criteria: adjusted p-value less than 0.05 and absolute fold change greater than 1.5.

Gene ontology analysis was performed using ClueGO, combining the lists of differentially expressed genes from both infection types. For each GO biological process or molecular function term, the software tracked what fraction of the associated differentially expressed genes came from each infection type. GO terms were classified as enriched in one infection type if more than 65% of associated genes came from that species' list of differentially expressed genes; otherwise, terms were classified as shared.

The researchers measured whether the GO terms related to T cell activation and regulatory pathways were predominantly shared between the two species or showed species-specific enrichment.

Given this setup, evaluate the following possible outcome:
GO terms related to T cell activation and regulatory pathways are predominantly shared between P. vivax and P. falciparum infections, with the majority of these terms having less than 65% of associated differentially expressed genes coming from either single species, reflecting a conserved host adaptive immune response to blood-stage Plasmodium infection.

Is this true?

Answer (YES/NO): NO